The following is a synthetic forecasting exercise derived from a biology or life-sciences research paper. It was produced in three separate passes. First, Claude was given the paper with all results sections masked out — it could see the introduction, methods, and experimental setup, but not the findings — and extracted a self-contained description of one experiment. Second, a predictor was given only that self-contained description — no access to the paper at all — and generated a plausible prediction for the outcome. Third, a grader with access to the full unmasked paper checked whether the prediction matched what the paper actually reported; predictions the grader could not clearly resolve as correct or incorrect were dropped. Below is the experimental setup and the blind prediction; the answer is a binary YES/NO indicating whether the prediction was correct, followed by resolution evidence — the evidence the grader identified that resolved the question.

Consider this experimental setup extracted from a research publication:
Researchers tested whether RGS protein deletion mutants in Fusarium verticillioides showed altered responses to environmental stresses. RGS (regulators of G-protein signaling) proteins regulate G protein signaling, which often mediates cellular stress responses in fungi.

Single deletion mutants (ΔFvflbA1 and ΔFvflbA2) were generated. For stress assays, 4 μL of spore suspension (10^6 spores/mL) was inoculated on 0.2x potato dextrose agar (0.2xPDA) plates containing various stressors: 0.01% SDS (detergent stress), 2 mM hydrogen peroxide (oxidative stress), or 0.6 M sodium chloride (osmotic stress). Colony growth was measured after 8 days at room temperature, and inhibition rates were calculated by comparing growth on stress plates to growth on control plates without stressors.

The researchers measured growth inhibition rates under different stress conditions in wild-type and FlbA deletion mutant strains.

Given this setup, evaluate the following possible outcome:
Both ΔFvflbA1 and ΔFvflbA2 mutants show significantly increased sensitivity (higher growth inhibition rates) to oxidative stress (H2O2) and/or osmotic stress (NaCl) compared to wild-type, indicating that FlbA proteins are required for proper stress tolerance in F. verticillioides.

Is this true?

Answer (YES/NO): NO